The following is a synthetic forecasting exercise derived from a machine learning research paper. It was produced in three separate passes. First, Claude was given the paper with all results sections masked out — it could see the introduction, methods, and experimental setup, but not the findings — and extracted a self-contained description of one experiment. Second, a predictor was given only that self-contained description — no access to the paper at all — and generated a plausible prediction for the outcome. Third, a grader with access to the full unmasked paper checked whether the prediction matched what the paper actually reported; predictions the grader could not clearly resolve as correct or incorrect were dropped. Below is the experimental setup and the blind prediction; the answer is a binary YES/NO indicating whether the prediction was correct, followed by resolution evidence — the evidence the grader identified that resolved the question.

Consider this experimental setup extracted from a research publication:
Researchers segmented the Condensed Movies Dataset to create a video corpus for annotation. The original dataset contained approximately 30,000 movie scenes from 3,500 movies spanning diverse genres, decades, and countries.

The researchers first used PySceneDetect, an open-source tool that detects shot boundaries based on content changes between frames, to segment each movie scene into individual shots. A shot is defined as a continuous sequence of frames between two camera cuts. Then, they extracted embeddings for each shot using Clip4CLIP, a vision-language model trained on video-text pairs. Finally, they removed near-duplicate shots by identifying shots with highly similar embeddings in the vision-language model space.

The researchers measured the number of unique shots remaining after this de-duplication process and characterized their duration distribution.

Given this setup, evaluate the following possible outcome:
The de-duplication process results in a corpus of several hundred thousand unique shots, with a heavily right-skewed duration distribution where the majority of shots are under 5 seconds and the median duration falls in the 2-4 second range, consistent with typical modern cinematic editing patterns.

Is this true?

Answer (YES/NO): NO